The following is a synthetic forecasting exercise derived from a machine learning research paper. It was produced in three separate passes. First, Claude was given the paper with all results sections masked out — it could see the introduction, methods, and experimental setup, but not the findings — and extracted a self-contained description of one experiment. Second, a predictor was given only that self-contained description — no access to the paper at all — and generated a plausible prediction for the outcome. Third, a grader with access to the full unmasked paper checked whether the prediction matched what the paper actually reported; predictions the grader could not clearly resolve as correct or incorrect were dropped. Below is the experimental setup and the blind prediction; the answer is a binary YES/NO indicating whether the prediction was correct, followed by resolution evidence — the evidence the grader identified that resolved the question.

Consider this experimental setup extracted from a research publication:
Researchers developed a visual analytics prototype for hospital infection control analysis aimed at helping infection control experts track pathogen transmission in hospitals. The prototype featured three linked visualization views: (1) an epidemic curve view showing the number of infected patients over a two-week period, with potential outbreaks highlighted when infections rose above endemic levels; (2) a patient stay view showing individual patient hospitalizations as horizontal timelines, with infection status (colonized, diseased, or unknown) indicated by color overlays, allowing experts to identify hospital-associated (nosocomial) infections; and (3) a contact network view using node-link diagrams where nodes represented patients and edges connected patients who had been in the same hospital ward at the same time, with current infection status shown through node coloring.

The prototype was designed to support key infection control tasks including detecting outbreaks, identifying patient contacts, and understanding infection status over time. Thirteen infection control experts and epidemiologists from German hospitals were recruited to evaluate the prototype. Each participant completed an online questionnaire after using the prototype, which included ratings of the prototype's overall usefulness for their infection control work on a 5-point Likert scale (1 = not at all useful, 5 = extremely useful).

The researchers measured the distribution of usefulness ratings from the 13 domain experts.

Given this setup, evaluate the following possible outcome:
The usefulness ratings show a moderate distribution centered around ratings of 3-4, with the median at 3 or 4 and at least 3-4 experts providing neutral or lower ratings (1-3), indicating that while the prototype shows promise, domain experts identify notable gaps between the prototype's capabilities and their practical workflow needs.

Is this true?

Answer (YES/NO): NO